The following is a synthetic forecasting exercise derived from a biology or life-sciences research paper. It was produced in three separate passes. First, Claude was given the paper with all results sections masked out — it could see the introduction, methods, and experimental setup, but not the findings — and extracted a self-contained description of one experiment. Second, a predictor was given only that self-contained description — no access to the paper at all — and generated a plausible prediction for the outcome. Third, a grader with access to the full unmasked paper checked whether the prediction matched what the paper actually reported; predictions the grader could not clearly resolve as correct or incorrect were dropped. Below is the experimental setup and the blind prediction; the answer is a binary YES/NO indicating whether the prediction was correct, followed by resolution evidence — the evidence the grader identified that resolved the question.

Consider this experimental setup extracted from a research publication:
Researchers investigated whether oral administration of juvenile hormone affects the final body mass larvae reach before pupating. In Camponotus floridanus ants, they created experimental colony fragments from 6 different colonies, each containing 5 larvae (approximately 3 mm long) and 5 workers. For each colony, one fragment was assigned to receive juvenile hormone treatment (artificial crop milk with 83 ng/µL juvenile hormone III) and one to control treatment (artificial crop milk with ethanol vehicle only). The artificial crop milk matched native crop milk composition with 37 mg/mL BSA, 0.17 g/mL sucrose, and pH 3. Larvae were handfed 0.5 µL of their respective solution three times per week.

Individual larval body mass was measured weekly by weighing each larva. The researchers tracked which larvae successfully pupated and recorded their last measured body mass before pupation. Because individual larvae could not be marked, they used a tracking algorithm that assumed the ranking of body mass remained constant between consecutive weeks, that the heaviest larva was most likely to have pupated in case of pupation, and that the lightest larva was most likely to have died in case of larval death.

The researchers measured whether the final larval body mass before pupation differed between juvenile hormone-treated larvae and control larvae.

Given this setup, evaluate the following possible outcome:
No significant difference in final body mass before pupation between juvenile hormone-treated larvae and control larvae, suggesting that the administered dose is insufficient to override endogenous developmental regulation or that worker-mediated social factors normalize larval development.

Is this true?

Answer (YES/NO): NO